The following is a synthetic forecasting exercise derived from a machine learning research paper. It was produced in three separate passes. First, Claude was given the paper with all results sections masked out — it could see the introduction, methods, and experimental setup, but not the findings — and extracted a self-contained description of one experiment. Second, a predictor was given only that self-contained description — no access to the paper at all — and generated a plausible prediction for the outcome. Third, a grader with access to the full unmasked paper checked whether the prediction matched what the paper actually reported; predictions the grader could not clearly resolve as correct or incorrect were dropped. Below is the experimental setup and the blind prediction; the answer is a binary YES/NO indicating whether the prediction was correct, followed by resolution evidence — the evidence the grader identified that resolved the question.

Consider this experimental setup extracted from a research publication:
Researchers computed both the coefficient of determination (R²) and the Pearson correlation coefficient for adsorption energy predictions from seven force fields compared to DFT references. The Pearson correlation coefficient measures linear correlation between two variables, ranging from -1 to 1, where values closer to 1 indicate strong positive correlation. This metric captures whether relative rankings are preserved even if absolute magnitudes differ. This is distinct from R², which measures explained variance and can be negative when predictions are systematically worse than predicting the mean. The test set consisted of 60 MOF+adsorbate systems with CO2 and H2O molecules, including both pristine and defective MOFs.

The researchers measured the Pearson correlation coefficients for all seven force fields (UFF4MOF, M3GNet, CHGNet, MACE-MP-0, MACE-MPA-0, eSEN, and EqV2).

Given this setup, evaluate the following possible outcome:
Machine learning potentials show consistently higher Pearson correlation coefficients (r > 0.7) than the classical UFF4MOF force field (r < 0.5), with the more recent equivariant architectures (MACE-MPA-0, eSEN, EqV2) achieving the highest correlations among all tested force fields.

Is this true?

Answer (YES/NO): NO